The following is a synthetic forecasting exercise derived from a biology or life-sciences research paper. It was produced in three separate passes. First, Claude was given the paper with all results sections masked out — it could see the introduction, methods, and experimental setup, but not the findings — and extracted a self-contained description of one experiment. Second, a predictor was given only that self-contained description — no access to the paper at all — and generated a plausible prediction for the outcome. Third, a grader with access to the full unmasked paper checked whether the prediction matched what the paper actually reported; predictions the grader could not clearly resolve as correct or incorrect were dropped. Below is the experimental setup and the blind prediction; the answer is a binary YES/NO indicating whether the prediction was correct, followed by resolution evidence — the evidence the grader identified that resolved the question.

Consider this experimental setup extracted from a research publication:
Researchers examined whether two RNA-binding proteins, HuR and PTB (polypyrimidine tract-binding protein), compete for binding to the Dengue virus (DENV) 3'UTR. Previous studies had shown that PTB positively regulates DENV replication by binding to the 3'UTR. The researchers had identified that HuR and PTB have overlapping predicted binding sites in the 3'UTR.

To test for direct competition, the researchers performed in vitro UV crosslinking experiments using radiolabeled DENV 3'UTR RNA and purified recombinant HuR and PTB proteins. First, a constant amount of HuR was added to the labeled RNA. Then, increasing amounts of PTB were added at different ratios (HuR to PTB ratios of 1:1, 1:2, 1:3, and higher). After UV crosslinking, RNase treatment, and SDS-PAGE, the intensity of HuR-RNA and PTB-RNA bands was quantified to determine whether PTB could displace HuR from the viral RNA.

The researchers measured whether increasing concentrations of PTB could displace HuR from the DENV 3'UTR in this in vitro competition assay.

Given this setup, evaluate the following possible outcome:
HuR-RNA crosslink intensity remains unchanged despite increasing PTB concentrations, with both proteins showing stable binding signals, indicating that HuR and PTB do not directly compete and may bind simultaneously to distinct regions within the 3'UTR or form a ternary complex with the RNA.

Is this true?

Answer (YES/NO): NO